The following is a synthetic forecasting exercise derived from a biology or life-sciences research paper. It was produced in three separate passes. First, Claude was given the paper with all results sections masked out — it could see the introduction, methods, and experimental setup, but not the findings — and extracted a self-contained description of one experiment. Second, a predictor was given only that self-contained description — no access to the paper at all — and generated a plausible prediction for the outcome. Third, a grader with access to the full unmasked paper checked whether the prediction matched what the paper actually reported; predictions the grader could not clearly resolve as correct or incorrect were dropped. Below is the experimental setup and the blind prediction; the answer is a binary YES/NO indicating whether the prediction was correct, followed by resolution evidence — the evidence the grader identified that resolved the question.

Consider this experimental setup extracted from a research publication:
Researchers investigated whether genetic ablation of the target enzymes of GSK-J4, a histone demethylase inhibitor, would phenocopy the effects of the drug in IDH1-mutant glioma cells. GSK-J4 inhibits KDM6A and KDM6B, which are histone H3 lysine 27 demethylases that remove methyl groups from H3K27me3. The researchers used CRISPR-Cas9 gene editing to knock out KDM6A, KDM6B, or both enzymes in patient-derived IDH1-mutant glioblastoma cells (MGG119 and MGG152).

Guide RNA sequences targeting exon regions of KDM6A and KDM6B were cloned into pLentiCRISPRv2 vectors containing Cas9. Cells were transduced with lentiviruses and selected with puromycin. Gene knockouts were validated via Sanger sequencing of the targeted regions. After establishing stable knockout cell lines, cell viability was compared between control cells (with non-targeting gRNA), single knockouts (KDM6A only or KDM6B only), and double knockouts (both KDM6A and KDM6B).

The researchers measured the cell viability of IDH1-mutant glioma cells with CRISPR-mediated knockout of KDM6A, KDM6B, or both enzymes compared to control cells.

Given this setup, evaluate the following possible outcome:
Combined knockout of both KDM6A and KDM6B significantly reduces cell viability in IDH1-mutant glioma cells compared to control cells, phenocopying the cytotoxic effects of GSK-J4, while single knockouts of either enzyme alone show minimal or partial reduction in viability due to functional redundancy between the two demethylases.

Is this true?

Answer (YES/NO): YES